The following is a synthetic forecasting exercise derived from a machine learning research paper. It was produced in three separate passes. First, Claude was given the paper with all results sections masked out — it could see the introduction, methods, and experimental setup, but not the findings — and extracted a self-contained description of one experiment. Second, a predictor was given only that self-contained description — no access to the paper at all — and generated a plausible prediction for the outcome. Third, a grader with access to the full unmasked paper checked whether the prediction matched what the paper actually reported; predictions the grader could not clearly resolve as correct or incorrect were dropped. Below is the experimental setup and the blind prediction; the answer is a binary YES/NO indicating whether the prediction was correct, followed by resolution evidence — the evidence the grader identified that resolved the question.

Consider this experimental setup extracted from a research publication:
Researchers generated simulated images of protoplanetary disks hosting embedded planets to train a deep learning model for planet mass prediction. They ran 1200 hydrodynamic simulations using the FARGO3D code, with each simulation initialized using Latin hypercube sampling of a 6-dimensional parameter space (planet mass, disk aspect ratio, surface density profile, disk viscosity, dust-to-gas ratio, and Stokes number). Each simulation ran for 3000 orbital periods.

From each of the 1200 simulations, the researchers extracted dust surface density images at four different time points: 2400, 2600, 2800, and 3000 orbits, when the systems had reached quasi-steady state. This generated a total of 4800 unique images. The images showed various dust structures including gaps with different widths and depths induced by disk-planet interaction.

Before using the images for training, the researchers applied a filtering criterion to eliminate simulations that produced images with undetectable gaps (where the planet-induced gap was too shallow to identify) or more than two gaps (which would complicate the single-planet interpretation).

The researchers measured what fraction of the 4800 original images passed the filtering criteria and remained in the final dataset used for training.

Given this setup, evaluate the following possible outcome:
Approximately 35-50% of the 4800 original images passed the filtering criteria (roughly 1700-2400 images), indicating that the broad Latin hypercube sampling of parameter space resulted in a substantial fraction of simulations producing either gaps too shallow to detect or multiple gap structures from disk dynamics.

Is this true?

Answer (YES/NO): NO